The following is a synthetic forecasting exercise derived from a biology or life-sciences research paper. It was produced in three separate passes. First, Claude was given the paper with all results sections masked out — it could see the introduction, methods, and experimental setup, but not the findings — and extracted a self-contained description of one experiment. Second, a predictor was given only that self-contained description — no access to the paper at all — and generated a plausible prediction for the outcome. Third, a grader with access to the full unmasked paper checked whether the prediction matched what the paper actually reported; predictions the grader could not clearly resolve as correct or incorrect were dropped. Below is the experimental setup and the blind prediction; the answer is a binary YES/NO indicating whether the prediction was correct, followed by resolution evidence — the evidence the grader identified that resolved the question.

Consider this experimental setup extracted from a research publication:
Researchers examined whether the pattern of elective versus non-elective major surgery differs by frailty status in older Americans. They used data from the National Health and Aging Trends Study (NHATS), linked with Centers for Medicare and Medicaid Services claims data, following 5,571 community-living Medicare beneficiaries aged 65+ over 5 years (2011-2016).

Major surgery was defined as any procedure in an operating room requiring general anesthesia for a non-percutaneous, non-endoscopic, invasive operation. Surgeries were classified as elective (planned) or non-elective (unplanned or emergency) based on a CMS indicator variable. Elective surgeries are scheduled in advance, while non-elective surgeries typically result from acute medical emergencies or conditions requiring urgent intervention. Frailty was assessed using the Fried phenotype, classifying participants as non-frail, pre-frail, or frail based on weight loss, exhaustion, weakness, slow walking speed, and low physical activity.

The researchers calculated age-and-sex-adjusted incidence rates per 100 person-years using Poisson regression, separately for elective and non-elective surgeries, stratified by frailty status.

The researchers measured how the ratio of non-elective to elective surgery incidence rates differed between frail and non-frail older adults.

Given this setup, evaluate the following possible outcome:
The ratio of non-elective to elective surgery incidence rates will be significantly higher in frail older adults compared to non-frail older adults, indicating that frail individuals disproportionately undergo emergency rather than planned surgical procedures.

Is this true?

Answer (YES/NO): YES